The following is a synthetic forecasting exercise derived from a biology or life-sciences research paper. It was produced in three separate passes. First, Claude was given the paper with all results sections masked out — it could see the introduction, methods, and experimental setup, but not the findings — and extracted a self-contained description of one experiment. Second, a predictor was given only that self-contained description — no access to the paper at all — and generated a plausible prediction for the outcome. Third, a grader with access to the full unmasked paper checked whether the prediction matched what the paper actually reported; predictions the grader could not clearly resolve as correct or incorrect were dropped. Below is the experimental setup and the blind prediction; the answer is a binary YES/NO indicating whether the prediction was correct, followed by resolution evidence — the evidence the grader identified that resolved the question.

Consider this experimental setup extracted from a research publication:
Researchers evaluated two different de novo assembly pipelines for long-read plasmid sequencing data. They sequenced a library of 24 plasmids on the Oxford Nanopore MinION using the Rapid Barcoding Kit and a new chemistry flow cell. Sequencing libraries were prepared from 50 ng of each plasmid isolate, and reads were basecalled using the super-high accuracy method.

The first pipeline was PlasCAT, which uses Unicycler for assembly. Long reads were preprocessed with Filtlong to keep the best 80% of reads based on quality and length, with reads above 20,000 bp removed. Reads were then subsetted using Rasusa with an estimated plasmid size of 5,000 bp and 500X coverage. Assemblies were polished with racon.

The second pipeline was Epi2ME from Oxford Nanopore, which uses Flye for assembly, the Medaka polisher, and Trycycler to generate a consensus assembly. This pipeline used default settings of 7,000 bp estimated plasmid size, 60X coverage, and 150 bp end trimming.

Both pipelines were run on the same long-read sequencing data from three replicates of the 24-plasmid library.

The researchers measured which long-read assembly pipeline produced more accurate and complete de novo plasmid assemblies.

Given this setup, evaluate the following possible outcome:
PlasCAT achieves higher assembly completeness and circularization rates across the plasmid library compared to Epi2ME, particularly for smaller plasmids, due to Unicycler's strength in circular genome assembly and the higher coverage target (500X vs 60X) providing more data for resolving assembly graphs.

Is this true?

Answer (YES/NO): NO